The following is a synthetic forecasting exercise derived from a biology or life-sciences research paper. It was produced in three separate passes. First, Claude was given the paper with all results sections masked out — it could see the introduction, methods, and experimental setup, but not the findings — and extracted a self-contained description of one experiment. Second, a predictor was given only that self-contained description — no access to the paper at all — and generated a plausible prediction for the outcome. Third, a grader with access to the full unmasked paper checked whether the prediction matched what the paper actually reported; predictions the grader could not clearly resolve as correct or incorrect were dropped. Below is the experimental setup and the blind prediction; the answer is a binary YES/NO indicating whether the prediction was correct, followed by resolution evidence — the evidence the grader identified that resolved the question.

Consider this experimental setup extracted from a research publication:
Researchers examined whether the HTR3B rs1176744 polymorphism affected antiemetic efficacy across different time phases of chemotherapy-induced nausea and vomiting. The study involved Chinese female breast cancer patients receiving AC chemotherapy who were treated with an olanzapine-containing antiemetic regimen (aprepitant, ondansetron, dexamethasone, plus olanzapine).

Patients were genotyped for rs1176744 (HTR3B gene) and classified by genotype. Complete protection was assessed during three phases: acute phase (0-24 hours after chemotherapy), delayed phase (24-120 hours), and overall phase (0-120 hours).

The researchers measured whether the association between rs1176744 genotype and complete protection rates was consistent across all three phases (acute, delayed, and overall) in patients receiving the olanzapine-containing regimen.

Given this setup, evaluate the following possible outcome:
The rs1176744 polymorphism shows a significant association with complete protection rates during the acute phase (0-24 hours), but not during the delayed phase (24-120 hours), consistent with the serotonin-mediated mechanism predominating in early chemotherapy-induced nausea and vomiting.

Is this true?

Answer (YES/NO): NO